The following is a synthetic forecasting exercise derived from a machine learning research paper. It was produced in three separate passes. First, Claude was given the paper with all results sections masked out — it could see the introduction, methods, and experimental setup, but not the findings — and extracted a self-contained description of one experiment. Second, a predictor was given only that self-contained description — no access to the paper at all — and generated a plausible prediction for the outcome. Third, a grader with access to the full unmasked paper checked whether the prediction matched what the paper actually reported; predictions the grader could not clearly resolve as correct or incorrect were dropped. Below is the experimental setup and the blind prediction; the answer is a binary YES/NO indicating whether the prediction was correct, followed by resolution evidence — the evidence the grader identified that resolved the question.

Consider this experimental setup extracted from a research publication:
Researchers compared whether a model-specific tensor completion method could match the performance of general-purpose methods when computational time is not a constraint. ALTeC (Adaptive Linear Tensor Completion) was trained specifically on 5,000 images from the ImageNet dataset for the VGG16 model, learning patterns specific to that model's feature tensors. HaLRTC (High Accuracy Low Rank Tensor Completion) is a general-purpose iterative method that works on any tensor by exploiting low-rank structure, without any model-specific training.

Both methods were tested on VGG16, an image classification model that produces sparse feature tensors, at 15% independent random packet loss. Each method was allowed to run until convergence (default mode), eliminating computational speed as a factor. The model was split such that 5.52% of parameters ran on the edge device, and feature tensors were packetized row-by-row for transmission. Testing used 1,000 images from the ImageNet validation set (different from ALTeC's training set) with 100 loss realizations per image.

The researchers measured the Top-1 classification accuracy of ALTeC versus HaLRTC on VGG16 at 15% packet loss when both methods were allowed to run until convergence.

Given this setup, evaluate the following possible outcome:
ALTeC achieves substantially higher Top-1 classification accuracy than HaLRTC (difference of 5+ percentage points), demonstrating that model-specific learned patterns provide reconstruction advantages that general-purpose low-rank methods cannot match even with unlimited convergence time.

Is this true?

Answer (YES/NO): NO